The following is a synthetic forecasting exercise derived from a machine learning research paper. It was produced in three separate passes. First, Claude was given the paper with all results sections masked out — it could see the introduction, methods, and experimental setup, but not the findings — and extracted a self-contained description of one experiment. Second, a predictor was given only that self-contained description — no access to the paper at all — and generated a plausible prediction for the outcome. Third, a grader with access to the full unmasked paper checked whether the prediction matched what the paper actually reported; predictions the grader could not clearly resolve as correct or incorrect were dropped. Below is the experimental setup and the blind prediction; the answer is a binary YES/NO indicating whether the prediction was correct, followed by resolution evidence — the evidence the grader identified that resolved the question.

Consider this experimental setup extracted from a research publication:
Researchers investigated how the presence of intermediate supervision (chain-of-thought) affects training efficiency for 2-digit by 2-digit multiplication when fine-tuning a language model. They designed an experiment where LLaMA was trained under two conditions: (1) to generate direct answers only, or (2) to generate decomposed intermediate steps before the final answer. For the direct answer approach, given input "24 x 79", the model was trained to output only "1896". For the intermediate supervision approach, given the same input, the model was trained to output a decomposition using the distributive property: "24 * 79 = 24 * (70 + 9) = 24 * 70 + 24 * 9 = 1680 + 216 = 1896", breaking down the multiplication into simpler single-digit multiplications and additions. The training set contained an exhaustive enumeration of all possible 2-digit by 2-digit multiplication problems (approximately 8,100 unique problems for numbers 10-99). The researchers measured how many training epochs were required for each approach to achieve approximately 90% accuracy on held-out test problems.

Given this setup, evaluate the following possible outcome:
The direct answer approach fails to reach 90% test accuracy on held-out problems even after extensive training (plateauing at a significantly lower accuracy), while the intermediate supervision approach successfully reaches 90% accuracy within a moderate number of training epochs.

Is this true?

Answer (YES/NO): NO